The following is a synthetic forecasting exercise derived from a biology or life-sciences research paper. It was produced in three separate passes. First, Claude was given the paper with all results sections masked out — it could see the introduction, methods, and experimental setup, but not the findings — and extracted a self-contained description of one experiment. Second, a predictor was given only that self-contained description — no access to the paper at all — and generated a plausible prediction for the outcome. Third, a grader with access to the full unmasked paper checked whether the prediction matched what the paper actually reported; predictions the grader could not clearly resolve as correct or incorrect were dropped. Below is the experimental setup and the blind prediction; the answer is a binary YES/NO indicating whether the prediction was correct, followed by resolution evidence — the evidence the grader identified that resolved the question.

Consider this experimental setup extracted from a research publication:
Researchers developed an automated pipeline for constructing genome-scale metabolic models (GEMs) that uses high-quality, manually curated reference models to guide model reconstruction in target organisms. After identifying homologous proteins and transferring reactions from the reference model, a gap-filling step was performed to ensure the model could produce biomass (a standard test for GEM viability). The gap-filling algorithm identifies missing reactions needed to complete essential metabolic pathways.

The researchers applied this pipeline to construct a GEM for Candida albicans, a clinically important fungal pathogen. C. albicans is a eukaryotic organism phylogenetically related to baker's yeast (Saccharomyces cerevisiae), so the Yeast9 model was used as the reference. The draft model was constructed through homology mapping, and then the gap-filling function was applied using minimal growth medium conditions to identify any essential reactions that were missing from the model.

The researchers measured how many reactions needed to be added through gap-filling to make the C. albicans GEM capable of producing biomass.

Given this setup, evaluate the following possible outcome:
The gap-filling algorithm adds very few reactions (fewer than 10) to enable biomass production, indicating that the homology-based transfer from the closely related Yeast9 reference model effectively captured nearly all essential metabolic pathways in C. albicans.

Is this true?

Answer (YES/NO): YES